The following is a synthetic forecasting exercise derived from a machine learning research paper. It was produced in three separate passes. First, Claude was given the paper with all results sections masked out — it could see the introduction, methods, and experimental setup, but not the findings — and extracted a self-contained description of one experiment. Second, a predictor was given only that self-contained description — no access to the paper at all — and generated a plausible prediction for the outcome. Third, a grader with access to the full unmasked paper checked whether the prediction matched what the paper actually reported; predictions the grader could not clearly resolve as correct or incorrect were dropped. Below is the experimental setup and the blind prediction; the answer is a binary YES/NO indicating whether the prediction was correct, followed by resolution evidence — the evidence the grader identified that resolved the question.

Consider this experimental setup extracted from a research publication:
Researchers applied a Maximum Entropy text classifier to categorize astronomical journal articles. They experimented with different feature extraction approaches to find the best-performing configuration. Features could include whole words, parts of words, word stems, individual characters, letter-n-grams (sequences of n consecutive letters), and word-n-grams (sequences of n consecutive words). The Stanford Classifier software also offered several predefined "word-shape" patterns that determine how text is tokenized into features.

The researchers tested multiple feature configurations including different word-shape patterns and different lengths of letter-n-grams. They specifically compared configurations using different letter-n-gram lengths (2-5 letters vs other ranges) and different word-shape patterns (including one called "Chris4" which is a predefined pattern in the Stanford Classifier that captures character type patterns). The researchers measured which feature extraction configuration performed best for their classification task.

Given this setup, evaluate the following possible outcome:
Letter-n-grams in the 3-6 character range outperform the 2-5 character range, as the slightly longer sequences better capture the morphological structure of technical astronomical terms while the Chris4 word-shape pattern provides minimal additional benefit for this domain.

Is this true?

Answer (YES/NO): NO